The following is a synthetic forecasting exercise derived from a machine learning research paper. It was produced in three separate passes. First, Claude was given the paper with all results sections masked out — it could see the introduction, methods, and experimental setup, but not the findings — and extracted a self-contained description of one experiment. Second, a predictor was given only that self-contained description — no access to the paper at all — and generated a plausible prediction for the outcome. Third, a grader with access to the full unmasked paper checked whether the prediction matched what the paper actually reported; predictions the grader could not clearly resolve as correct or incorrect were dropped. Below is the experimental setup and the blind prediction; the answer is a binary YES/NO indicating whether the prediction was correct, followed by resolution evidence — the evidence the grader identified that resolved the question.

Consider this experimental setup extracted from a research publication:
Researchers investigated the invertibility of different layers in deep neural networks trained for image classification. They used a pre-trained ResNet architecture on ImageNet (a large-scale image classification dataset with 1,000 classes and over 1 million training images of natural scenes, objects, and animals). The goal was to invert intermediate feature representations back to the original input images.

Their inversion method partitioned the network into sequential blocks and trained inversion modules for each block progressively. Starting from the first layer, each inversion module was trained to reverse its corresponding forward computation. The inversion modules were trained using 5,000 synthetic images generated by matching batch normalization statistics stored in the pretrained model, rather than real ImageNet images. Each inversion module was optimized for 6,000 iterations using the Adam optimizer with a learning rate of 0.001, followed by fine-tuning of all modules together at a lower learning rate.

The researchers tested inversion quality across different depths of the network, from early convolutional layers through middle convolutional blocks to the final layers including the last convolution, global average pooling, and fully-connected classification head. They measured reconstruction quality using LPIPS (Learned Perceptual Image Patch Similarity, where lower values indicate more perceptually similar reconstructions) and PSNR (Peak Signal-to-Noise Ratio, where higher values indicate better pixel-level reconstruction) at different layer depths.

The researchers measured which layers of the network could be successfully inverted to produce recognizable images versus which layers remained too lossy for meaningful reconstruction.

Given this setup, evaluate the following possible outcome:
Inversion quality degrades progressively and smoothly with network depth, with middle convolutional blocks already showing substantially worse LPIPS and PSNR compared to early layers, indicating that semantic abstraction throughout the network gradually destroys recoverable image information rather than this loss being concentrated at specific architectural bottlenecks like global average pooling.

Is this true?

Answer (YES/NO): NO